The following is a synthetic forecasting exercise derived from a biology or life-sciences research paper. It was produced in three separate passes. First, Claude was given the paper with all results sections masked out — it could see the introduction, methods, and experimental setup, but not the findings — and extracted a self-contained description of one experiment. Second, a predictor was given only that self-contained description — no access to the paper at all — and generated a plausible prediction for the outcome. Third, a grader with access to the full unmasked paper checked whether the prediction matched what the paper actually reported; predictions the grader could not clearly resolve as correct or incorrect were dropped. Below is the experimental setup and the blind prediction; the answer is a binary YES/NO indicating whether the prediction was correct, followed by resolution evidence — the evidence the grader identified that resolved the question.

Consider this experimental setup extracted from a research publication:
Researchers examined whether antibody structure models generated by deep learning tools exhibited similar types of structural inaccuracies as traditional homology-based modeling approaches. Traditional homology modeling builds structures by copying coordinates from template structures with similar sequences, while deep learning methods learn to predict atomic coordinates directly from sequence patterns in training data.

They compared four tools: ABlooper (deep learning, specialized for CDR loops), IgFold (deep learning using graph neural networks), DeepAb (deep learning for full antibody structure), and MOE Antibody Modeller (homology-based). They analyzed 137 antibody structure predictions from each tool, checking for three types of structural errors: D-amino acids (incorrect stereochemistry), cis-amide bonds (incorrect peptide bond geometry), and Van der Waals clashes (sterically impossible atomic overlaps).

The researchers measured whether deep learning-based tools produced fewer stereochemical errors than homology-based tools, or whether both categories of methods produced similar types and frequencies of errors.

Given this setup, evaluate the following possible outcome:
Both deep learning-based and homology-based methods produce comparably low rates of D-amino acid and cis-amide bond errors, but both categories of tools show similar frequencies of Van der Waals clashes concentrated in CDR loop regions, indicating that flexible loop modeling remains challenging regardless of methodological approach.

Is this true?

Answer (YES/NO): NO